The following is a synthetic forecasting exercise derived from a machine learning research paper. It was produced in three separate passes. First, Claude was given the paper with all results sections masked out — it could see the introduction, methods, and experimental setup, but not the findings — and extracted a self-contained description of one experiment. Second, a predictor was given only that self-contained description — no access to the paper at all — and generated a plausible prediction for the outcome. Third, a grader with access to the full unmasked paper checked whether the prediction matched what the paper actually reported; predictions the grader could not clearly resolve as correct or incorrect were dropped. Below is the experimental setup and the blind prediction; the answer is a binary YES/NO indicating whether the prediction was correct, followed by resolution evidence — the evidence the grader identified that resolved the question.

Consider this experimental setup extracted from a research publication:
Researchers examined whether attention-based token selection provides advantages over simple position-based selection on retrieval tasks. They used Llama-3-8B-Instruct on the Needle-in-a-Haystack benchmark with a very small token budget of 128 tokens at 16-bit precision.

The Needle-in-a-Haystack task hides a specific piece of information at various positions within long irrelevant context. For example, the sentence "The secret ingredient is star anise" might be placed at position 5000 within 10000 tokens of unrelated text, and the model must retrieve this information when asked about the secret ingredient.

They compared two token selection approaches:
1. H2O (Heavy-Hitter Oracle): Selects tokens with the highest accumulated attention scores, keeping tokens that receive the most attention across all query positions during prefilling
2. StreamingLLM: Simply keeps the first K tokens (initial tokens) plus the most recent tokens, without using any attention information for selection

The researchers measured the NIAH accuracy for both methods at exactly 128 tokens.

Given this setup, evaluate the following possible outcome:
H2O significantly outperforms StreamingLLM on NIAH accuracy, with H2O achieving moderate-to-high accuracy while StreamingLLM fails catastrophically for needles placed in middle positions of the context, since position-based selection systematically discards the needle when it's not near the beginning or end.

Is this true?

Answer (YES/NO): NO